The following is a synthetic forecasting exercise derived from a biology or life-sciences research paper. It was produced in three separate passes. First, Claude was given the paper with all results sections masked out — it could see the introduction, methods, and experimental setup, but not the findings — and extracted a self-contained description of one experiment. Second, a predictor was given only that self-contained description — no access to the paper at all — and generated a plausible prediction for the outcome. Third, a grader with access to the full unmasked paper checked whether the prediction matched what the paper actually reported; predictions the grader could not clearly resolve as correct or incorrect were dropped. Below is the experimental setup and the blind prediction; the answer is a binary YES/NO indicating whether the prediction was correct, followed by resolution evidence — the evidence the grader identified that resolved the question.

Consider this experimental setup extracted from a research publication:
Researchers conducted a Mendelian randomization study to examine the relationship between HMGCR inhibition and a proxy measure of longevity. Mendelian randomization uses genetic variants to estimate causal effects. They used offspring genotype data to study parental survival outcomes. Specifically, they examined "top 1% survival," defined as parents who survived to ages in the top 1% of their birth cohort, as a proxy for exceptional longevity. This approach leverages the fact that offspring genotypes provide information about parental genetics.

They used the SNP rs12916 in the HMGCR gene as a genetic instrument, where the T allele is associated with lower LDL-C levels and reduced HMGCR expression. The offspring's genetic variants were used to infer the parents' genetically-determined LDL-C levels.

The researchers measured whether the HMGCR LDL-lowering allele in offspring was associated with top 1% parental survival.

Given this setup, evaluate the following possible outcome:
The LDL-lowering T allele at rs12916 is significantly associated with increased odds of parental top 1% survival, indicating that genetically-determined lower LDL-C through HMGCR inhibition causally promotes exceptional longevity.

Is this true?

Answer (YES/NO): YES